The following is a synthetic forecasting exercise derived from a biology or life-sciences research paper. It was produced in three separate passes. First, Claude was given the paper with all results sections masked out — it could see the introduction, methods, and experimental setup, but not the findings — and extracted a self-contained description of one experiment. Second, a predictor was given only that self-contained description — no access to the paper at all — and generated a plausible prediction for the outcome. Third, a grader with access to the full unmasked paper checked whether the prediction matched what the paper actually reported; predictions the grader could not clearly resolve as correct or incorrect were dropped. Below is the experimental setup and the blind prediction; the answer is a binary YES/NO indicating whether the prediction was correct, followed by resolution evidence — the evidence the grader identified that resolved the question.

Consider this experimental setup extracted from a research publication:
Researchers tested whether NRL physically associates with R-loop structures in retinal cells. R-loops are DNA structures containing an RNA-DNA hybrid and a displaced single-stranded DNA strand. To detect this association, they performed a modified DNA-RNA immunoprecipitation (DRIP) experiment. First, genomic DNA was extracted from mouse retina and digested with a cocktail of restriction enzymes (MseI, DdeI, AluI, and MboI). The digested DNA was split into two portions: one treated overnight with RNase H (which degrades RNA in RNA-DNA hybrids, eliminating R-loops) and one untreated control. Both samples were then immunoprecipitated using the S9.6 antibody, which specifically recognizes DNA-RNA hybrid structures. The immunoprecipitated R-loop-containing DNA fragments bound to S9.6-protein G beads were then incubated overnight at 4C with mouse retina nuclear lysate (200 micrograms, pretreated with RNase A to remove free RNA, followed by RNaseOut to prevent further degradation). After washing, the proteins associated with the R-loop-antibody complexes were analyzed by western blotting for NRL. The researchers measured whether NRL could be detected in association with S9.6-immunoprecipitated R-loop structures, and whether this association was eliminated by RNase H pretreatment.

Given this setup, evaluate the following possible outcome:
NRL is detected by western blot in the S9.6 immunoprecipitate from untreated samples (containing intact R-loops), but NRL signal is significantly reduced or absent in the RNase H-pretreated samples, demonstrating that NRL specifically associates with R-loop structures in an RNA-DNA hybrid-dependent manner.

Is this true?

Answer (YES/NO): NO